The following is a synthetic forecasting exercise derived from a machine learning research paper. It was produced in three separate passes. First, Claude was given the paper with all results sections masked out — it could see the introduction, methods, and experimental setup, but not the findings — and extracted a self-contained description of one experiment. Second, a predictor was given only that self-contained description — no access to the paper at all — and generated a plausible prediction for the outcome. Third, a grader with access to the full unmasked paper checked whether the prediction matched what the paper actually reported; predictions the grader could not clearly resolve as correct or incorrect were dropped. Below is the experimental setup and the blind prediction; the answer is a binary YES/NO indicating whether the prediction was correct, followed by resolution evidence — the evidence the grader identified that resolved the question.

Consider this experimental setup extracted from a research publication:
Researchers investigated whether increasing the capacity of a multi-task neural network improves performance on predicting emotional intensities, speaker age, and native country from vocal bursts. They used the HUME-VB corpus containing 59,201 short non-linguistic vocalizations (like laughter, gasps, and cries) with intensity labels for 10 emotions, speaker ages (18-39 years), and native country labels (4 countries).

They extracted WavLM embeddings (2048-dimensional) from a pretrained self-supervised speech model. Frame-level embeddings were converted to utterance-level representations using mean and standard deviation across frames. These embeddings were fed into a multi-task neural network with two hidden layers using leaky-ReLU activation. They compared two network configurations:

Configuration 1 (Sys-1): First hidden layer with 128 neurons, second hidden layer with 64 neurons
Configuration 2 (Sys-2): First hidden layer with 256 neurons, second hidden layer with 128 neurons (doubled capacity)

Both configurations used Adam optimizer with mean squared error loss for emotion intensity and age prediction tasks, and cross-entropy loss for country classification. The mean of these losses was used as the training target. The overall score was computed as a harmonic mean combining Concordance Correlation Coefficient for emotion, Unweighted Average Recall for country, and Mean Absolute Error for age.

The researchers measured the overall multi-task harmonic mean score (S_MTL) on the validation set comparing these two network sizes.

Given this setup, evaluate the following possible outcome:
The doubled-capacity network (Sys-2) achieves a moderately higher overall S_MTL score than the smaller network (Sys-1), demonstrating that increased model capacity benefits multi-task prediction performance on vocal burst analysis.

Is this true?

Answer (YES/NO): NO